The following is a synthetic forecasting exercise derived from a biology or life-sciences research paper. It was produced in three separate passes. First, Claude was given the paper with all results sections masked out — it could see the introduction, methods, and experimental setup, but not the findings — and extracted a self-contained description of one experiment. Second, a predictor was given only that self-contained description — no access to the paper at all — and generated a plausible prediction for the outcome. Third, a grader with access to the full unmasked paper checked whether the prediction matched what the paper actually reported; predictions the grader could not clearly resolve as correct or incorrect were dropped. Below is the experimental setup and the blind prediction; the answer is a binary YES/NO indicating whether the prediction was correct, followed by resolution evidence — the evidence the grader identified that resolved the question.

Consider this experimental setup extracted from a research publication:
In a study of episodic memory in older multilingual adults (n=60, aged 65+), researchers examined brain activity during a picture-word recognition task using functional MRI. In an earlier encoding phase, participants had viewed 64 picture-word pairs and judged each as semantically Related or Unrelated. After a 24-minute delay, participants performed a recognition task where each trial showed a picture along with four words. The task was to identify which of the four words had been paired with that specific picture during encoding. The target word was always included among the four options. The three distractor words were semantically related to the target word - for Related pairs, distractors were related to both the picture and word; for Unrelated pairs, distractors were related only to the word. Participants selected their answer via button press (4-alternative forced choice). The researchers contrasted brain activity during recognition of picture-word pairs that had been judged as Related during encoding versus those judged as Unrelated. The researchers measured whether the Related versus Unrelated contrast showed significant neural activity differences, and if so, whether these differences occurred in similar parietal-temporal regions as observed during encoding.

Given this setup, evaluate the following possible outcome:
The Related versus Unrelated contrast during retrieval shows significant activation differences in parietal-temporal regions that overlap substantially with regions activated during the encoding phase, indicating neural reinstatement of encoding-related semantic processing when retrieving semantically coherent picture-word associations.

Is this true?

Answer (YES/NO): NO